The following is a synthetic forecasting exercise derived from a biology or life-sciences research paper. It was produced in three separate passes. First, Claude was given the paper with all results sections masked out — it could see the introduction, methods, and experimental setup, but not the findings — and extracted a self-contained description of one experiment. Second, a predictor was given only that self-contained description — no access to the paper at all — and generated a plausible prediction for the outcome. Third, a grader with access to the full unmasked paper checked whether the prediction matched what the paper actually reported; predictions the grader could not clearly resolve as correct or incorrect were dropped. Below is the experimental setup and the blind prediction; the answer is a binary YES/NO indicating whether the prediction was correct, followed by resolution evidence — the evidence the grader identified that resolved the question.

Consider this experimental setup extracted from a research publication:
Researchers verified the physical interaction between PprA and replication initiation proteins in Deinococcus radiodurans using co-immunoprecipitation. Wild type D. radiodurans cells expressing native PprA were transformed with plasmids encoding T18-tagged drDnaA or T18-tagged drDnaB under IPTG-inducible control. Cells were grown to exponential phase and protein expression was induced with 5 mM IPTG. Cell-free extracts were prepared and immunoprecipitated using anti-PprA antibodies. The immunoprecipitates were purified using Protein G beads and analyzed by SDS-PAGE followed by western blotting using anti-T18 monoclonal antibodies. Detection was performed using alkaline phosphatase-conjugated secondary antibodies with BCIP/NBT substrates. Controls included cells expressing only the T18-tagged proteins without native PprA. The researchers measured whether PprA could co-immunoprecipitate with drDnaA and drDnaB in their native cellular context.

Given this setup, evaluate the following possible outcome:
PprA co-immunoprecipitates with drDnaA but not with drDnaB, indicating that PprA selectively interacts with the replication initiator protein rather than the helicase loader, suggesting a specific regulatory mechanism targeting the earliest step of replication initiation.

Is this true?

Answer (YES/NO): NO